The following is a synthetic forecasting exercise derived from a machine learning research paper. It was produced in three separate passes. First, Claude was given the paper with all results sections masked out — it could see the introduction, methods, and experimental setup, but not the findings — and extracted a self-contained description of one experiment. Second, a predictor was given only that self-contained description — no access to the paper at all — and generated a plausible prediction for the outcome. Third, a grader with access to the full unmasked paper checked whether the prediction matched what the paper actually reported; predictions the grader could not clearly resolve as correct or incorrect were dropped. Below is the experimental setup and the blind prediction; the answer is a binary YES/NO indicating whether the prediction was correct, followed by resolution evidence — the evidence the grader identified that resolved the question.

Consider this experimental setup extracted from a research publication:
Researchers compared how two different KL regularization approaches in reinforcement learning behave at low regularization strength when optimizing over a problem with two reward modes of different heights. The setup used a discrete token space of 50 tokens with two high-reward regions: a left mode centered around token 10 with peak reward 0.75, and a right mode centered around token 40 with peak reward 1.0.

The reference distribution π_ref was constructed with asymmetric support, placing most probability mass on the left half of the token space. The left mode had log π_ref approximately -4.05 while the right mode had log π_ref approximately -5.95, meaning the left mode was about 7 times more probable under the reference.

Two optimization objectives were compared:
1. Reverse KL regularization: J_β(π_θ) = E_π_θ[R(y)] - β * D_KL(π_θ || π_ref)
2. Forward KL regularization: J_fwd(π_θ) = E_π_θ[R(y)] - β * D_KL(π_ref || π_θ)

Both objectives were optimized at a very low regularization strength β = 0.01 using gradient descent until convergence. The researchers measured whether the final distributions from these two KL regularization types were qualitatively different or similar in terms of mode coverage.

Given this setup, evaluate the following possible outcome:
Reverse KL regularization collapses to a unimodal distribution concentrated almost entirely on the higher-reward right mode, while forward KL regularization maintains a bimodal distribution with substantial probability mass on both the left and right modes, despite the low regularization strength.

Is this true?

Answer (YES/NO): NO